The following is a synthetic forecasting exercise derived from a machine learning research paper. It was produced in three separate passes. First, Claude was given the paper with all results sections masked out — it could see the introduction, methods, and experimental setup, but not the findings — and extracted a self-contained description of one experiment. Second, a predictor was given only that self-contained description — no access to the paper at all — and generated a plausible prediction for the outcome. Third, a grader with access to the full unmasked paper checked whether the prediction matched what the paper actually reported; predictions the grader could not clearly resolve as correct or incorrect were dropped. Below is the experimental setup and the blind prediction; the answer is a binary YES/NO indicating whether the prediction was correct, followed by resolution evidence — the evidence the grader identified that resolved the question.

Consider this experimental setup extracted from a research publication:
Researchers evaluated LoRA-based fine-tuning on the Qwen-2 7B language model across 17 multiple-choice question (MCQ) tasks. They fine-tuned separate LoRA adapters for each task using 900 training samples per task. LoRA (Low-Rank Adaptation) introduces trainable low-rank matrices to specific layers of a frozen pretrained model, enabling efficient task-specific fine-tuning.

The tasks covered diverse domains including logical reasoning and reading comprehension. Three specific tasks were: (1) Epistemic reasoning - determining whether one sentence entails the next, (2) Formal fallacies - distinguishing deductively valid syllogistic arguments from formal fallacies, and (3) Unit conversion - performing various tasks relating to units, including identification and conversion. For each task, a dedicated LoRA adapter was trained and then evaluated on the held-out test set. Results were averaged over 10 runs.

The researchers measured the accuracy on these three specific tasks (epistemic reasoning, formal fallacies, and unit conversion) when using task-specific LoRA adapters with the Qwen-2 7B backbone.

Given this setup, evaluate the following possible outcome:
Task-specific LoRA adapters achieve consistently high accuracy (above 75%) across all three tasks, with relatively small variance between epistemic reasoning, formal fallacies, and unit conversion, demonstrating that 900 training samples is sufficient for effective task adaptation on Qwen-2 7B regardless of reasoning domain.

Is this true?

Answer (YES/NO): YES